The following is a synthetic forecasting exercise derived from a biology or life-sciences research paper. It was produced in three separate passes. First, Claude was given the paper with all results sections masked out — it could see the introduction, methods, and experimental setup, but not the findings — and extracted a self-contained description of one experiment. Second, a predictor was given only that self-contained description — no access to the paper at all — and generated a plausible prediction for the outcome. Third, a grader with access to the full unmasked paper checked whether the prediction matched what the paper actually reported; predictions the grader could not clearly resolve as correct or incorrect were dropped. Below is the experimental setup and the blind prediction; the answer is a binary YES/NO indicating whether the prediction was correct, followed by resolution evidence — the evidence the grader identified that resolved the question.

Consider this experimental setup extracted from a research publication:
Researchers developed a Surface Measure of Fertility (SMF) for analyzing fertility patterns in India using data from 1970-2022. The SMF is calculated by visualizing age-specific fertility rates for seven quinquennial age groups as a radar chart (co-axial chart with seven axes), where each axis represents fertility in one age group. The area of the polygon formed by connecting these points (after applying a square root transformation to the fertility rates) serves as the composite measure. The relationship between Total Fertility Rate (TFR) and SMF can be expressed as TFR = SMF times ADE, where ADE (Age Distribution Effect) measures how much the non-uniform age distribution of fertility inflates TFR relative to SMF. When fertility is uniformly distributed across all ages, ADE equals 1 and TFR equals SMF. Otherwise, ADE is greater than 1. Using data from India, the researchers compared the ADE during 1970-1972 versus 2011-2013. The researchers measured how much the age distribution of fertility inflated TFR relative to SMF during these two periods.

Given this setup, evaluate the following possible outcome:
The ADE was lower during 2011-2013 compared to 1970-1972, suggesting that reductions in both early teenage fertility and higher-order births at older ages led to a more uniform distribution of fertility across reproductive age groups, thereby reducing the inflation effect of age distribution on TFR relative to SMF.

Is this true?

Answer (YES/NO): NO